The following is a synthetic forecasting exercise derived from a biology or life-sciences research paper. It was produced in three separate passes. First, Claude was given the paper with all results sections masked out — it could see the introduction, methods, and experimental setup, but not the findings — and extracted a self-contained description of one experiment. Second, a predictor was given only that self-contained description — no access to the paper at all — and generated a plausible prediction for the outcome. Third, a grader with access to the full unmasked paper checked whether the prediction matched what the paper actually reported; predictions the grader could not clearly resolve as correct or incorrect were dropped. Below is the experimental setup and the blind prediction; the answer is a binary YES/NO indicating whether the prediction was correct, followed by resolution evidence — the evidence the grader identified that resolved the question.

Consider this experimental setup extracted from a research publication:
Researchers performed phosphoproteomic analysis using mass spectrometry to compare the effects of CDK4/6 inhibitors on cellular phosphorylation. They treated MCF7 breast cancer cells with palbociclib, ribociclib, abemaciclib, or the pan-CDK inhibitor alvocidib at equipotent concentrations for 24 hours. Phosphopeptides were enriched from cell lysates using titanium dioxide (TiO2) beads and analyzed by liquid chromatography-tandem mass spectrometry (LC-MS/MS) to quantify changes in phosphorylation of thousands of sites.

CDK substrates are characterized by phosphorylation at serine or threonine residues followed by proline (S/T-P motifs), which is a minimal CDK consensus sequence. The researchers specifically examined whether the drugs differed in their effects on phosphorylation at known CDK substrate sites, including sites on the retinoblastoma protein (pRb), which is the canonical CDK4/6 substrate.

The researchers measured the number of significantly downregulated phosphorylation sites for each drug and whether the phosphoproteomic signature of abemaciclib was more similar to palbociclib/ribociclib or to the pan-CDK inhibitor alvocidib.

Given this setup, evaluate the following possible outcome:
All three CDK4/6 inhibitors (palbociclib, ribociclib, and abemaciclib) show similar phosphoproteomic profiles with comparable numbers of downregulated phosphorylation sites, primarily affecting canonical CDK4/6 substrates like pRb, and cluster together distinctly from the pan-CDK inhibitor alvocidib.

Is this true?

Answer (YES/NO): NO